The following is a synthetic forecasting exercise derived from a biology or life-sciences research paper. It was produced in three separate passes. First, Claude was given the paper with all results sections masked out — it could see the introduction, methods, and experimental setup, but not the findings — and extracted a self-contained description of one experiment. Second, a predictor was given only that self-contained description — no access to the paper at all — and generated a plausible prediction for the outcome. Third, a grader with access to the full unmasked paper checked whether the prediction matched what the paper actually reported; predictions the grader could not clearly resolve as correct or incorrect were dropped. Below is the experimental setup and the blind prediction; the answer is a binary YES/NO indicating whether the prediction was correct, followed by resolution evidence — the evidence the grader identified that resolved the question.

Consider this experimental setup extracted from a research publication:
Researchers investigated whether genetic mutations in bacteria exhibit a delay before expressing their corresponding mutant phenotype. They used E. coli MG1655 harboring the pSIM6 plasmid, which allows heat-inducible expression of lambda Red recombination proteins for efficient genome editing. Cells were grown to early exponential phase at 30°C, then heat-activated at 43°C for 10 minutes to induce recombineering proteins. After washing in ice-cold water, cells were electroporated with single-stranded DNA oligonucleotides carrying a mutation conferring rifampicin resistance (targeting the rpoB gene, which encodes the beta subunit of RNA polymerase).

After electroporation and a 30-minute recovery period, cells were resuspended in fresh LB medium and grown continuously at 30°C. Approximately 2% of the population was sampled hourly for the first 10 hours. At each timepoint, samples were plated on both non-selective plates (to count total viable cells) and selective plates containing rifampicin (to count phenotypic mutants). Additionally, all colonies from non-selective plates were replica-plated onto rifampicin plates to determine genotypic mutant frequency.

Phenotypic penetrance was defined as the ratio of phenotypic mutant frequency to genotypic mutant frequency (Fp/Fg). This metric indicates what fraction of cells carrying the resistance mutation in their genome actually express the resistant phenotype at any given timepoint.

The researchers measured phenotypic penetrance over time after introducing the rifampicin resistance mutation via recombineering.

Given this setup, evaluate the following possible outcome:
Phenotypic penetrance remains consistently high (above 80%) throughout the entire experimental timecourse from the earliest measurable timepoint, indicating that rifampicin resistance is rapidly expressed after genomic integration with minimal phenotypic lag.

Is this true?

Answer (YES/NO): NO